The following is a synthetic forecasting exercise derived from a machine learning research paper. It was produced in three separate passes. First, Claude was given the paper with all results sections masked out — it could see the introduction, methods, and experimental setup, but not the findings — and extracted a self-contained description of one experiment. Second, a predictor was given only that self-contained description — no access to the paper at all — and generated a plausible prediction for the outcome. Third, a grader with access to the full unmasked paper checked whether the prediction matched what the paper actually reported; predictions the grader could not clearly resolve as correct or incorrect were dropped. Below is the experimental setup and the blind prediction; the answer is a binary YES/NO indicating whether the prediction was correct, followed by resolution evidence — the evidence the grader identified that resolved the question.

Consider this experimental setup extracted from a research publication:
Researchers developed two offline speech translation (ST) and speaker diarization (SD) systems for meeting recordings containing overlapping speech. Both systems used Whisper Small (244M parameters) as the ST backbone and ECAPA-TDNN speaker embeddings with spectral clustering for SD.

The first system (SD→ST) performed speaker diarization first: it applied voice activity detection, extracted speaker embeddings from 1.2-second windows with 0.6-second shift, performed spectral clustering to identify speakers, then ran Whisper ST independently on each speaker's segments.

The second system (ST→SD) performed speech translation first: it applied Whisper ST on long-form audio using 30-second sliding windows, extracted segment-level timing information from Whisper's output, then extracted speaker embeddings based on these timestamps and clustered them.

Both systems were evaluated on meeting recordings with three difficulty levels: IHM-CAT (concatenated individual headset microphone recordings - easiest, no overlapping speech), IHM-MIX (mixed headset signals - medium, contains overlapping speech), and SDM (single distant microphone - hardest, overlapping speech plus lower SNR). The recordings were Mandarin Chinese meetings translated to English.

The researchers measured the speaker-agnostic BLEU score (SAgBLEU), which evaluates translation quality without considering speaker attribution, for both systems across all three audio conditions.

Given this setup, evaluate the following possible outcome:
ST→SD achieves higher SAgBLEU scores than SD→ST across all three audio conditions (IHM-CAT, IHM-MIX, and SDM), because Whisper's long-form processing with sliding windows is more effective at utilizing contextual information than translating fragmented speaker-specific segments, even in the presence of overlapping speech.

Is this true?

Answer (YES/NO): YES